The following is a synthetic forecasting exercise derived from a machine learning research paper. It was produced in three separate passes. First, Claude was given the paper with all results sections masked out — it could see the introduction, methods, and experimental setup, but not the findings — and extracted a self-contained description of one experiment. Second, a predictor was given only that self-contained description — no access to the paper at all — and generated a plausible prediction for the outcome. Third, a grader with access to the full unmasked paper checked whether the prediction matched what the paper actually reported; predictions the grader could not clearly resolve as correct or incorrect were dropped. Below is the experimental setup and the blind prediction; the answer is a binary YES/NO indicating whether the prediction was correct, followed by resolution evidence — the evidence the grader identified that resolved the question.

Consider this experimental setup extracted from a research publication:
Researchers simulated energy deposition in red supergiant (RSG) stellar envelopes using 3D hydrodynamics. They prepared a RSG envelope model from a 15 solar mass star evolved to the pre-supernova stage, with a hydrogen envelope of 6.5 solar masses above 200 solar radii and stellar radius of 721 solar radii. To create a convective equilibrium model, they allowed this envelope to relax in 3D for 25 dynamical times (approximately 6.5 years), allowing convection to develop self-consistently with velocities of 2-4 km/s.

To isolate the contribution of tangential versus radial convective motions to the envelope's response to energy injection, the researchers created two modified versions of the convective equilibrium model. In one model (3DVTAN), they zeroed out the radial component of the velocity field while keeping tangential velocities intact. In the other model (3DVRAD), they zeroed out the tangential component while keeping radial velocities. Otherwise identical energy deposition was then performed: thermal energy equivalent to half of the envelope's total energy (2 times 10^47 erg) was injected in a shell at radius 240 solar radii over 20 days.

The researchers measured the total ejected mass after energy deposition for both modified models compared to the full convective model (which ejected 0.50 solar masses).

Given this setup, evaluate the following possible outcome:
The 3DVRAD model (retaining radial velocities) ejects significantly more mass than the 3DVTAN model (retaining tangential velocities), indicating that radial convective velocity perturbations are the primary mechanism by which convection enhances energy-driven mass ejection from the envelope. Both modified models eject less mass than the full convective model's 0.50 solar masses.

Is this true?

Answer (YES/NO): YES